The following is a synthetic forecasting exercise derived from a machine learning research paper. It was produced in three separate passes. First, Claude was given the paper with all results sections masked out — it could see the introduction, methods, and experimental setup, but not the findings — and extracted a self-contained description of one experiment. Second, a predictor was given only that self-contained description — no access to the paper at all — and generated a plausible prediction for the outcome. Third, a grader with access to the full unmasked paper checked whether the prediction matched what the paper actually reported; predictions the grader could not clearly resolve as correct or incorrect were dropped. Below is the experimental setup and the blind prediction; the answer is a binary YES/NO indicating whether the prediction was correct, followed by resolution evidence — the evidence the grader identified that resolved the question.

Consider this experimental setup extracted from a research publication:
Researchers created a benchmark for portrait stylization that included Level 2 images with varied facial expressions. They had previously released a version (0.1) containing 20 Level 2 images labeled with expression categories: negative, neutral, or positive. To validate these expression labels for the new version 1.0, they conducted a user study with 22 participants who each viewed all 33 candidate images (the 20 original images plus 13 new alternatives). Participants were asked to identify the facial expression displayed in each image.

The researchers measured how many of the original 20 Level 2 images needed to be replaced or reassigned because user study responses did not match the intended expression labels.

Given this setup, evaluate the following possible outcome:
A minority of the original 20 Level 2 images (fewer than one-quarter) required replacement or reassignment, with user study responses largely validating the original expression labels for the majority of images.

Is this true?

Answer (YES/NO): NO